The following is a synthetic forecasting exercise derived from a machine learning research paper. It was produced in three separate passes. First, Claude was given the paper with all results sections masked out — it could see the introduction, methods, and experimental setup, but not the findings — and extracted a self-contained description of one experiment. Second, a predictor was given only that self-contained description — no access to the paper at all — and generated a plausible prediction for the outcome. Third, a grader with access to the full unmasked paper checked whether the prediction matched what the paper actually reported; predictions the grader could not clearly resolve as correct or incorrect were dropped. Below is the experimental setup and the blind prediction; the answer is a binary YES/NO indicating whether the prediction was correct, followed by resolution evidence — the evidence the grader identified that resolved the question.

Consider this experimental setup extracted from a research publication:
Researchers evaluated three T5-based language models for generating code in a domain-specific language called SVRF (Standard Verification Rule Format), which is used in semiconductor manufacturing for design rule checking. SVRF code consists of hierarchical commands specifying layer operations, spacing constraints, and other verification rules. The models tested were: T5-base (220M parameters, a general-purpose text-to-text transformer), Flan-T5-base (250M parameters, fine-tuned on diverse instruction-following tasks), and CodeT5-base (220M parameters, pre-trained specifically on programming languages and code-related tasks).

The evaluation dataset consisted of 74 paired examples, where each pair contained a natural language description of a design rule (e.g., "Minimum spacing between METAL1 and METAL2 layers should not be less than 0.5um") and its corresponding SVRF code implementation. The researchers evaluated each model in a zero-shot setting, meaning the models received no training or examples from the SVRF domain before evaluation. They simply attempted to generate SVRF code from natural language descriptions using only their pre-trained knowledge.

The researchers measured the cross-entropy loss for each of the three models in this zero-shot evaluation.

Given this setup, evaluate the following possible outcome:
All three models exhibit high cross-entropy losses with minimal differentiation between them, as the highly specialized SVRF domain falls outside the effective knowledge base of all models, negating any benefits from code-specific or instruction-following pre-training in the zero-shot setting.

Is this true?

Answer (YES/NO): NO